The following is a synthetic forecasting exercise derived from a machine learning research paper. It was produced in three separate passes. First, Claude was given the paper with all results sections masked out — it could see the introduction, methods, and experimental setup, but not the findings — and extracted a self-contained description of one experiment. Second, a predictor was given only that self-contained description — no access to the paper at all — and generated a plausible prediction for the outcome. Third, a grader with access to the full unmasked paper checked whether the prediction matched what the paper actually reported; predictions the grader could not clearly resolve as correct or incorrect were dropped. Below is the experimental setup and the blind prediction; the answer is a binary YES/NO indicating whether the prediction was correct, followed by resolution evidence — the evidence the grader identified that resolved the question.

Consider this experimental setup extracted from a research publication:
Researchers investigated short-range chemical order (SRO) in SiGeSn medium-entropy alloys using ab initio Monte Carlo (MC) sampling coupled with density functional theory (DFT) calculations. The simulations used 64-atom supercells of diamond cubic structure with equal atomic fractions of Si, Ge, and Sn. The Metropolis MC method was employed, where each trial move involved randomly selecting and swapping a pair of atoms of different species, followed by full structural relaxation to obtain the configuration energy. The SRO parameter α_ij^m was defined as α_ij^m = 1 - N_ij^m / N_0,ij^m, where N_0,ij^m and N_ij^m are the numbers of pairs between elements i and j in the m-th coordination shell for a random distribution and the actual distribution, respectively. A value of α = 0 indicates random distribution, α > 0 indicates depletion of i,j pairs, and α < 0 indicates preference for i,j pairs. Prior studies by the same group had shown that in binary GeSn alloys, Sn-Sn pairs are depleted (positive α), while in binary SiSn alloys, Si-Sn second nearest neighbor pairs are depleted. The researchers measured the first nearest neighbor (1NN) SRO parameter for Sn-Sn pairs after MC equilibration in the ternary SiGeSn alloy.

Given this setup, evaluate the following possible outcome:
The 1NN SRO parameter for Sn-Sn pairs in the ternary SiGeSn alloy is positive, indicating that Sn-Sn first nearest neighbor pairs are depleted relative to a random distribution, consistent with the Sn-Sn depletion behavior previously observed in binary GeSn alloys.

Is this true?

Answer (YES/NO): YES